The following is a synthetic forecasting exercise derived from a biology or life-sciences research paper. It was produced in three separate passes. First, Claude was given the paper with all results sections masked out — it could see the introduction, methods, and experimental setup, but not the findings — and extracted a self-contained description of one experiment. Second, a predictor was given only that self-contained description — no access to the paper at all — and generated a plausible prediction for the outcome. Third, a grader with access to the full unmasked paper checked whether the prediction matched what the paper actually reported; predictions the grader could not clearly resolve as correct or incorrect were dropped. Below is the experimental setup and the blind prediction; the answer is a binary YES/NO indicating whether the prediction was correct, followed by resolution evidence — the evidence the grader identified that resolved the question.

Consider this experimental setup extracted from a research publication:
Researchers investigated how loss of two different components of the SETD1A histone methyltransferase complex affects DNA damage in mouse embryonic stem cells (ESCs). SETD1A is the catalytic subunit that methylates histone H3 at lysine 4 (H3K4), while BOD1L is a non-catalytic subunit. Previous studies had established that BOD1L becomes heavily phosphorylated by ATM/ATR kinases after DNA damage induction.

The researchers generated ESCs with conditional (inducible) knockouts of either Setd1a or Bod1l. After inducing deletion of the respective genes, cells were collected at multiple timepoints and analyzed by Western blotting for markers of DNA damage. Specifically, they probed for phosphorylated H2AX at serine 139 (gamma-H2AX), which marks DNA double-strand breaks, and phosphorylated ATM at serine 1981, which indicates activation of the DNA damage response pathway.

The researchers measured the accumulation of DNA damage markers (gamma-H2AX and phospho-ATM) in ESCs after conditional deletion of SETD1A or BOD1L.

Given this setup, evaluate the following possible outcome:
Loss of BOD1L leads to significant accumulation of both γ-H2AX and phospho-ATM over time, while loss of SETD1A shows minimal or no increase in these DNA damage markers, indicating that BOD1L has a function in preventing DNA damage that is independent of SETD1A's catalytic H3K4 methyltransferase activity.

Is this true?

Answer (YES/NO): NO